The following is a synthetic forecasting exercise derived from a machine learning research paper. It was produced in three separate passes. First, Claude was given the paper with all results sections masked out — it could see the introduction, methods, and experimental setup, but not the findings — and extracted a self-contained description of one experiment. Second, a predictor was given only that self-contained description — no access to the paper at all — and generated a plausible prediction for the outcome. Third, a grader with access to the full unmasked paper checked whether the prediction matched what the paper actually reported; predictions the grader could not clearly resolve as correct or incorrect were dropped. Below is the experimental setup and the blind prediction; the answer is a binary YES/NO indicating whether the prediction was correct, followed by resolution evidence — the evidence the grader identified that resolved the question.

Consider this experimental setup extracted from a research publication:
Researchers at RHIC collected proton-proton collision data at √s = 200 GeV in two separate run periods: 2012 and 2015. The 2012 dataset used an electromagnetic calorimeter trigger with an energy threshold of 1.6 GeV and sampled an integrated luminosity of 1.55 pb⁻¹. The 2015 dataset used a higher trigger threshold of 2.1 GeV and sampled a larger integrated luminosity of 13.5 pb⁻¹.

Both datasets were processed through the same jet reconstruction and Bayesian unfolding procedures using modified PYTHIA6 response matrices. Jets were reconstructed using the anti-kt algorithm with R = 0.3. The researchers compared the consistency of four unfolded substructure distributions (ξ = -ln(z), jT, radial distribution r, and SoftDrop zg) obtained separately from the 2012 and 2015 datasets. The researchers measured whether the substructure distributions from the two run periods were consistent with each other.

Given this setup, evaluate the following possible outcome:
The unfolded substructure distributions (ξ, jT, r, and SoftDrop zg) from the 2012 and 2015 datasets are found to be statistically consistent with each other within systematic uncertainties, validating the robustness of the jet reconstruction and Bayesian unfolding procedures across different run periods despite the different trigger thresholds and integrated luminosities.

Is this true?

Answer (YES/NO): YES